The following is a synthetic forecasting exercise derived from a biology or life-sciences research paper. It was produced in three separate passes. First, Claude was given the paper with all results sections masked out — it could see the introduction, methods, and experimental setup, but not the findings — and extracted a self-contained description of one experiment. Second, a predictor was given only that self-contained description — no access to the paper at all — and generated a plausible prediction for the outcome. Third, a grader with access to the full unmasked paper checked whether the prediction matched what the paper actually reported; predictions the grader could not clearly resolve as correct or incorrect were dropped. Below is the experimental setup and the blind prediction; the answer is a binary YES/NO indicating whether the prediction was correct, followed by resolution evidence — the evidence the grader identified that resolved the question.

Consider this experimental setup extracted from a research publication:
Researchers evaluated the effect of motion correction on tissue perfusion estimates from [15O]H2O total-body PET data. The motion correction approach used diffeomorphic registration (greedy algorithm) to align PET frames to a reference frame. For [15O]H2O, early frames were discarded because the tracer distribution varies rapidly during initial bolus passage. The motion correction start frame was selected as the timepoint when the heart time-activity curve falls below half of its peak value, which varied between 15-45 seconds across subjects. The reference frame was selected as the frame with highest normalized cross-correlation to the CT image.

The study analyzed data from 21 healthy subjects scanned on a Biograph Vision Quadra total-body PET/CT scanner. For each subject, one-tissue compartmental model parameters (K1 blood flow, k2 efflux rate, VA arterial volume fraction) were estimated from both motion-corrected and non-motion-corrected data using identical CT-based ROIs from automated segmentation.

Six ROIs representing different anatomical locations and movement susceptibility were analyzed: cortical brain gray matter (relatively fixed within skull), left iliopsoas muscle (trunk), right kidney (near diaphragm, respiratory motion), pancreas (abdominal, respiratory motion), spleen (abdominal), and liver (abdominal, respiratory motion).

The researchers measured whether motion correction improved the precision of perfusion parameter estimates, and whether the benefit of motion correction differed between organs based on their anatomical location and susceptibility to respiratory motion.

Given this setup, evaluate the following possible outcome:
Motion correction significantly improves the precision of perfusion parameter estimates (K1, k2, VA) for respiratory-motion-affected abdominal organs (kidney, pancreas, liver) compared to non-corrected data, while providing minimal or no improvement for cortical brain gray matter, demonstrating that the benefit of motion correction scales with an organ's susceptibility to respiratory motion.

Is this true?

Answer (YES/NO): NO